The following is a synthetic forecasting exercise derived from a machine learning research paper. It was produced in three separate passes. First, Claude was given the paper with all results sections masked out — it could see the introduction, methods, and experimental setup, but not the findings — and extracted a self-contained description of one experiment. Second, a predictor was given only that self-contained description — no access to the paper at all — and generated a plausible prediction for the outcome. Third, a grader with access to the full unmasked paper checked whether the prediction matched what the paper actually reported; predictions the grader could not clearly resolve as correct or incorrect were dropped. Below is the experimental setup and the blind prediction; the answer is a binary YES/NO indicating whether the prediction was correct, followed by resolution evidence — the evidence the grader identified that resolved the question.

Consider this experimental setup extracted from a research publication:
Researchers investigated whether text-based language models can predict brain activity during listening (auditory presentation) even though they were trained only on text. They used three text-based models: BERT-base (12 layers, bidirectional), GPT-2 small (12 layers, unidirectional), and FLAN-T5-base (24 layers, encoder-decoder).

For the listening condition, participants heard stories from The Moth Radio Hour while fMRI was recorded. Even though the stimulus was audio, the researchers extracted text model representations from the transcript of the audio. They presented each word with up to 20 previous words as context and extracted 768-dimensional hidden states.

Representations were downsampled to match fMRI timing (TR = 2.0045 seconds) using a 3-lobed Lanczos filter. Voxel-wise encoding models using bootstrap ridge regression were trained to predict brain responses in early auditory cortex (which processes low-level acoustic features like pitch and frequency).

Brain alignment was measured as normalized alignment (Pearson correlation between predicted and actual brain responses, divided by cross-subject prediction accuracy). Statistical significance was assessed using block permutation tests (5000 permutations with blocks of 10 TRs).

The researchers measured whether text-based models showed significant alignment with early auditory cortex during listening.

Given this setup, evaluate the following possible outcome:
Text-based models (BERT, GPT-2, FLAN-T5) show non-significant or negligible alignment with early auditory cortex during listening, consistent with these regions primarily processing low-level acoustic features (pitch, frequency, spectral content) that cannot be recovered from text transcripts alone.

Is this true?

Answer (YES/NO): NO